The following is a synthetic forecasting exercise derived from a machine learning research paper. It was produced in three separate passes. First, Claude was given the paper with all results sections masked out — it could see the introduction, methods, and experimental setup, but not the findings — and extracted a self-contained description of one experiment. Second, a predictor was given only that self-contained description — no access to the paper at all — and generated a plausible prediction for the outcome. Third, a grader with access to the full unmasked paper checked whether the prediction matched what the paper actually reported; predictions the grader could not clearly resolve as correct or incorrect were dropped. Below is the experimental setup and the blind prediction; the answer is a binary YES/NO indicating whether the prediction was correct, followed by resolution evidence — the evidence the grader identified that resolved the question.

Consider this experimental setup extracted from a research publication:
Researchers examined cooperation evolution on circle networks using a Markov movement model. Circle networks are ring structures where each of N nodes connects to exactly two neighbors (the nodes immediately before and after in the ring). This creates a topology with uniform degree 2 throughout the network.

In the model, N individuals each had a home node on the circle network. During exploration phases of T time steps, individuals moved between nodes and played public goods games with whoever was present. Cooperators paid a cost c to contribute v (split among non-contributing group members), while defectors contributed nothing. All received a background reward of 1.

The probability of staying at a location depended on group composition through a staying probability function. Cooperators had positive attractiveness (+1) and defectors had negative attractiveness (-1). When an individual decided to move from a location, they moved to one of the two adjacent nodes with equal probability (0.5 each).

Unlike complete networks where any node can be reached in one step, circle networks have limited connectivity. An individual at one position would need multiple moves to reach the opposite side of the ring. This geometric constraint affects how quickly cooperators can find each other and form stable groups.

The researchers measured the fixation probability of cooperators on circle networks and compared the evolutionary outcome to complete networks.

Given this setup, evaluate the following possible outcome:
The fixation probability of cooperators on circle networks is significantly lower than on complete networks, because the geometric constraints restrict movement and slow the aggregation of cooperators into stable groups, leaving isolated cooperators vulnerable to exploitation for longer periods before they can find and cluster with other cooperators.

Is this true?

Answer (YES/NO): NO